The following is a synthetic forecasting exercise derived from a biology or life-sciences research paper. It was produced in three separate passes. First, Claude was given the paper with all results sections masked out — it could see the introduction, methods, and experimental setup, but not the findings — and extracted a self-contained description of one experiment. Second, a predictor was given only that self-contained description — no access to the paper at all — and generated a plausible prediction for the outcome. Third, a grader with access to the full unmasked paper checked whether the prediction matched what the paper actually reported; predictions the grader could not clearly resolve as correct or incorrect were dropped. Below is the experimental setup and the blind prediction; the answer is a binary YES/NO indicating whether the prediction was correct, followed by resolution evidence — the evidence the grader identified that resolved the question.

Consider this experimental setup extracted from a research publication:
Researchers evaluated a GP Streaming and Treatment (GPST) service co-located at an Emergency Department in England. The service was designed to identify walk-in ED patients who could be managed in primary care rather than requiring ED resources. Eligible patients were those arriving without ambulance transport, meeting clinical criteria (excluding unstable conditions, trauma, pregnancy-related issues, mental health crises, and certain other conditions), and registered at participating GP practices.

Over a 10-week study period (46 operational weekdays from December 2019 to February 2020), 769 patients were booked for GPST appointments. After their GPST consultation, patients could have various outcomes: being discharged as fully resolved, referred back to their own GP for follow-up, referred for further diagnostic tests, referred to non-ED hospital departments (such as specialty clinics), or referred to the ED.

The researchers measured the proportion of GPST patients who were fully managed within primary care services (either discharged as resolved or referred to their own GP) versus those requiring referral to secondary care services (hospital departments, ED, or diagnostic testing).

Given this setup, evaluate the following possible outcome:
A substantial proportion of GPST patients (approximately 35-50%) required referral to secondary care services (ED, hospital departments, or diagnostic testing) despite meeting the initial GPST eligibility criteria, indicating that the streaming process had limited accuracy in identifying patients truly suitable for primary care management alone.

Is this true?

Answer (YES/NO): NO